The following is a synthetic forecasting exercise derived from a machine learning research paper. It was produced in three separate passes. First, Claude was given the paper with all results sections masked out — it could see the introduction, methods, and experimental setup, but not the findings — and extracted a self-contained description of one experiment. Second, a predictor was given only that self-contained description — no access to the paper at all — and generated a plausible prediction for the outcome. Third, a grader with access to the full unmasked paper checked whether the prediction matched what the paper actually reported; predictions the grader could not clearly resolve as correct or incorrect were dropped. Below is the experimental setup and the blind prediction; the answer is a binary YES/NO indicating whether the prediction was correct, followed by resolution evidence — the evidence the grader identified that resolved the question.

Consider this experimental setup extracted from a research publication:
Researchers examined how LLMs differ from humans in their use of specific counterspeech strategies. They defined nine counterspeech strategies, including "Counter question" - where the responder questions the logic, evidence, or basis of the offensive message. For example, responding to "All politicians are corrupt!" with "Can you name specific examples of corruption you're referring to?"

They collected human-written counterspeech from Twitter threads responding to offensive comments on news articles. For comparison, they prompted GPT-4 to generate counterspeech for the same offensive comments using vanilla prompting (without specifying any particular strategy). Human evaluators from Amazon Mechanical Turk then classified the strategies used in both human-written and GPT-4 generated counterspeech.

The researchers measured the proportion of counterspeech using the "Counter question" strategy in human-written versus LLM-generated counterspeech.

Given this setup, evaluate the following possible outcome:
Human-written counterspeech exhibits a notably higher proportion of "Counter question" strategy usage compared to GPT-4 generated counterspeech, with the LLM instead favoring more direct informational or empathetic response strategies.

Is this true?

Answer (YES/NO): YES